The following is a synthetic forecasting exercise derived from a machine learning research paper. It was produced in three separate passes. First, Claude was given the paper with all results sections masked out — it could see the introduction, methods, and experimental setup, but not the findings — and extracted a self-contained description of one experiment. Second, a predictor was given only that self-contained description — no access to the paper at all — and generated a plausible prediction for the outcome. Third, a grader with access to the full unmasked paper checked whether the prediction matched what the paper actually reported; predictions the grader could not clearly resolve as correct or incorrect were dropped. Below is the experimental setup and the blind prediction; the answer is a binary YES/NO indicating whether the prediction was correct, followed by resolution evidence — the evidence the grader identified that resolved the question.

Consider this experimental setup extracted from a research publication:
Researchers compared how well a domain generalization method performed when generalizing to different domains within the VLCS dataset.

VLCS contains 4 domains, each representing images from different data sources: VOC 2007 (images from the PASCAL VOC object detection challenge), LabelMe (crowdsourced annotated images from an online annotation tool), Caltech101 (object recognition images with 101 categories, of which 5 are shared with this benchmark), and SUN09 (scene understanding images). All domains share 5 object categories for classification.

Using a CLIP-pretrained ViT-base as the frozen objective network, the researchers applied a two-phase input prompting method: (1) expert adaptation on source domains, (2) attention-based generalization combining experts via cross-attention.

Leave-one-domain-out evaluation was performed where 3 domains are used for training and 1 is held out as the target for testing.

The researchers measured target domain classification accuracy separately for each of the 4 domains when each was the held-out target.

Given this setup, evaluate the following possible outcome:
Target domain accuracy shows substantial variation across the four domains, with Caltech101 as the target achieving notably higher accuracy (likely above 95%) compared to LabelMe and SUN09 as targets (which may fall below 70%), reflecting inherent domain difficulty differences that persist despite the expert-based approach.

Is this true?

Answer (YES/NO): NO